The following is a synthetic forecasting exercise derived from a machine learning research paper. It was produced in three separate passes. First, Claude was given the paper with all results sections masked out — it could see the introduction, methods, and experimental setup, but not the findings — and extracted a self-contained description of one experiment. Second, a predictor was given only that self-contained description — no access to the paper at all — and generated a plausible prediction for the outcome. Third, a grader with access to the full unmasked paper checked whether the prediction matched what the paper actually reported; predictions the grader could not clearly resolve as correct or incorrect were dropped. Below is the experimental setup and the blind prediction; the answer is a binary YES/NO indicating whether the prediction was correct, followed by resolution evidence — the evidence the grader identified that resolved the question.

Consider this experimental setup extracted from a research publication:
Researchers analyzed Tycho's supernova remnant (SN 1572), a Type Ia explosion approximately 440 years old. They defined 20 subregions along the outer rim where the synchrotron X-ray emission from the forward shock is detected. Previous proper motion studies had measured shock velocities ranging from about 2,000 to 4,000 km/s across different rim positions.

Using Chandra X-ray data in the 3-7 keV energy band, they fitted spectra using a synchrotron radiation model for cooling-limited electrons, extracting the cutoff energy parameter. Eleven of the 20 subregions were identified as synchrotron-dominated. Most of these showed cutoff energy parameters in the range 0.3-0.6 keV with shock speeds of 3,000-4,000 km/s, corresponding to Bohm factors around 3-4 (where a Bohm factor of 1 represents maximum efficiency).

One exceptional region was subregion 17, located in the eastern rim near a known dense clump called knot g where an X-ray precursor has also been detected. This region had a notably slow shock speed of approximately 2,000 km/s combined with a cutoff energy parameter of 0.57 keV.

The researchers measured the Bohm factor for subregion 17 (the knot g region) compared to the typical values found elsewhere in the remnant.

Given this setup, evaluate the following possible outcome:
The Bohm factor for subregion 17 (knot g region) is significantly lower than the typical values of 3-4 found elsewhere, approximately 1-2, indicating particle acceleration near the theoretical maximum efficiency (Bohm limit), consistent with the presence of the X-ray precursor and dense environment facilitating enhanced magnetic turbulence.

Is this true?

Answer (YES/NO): YES